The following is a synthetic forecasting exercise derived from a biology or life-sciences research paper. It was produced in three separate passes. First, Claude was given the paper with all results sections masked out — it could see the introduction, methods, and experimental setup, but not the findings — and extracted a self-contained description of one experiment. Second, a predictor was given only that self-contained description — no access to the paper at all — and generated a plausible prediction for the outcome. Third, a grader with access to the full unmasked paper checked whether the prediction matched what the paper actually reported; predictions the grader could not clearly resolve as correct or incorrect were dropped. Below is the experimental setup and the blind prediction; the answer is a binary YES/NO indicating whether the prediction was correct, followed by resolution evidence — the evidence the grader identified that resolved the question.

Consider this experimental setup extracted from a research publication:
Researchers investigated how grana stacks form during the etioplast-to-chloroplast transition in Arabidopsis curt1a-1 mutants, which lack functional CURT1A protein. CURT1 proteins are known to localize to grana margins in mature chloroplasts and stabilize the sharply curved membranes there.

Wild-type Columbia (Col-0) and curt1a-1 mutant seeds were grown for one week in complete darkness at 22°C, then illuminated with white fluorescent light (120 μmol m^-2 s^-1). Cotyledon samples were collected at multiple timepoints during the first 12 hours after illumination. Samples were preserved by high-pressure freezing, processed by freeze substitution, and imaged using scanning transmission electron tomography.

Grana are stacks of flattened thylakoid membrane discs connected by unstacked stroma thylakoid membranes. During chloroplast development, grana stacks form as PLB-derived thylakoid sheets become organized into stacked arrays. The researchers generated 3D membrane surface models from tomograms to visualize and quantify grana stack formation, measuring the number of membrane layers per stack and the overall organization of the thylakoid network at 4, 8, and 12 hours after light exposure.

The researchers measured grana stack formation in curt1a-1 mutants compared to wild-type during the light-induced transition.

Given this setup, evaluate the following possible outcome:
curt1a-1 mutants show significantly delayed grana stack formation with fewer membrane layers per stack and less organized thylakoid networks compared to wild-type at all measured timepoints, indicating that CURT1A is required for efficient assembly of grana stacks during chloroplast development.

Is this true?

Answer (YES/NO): NO